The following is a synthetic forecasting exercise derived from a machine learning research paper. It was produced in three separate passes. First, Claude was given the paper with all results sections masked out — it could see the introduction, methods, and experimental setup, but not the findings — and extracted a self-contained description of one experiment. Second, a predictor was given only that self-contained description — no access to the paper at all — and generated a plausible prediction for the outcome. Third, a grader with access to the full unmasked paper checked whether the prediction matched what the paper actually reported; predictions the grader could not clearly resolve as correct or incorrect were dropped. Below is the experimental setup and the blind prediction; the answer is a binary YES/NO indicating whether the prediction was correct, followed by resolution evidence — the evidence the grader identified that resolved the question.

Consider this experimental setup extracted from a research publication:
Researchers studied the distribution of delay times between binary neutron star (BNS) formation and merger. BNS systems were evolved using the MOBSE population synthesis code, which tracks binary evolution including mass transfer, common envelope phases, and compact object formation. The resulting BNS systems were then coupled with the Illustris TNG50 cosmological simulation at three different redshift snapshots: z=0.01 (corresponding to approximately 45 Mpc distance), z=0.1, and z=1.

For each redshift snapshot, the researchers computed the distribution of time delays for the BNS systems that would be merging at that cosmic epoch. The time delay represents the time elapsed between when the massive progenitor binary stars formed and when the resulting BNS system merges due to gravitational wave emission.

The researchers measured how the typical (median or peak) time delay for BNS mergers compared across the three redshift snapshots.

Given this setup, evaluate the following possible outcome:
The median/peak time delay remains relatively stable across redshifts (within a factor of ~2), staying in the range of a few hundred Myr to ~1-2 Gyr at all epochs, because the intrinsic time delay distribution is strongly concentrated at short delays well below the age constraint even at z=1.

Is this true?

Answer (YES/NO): NO